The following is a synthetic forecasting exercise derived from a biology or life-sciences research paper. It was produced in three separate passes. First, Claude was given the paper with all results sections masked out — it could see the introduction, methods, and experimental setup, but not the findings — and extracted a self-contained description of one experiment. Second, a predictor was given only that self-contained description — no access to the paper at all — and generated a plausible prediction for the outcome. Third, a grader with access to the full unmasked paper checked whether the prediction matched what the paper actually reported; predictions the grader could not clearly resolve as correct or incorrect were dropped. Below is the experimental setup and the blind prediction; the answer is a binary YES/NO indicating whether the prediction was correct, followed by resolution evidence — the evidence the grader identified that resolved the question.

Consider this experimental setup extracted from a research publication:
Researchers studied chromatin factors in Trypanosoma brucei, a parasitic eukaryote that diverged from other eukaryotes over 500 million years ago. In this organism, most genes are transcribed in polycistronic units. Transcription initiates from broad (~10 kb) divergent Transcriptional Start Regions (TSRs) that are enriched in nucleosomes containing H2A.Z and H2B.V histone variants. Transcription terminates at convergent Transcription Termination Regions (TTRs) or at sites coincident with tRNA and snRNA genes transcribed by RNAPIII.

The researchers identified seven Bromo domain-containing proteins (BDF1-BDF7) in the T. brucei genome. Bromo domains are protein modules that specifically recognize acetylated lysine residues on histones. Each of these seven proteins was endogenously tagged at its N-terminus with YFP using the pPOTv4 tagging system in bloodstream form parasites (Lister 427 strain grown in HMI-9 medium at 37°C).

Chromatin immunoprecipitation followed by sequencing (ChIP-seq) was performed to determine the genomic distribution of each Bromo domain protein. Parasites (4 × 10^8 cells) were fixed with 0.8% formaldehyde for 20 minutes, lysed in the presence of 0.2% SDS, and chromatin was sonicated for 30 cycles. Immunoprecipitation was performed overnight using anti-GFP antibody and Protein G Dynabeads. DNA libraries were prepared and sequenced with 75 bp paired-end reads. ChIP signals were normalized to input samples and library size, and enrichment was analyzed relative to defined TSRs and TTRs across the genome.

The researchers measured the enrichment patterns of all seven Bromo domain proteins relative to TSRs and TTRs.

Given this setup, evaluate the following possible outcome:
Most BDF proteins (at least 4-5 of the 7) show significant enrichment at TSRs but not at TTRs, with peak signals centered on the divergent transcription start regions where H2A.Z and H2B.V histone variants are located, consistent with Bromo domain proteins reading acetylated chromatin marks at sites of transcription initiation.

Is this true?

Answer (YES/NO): YES